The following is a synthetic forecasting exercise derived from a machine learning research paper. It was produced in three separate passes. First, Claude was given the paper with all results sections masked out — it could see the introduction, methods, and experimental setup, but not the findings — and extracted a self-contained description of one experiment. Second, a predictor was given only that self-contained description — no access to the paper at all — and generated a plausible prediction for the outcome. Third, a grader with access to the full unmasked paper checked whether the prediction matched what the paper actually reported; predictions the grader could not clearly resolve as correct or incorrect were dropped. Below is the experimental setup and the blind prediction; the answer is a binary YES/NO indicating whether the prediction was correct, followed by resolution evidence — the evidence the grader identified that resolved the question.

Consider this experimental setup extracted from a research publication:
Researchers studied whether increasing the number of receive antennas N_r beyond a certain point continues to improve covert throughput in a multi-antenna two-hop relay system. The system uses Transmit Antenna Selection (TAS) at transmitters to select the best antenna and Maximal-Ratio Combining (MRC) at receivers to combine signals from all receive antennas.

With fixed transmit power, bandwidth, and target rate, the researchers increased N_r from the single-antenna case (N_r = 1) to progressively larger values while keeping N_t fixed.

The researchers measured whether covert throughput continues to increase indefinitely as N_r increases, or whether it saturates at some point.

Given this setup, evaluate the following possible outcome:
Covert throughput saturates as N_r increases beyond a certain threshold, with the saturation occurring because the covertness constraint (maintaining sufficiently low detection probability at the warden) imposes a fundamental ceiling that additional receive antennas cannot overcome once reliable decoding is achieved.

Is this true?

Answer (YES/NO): NO